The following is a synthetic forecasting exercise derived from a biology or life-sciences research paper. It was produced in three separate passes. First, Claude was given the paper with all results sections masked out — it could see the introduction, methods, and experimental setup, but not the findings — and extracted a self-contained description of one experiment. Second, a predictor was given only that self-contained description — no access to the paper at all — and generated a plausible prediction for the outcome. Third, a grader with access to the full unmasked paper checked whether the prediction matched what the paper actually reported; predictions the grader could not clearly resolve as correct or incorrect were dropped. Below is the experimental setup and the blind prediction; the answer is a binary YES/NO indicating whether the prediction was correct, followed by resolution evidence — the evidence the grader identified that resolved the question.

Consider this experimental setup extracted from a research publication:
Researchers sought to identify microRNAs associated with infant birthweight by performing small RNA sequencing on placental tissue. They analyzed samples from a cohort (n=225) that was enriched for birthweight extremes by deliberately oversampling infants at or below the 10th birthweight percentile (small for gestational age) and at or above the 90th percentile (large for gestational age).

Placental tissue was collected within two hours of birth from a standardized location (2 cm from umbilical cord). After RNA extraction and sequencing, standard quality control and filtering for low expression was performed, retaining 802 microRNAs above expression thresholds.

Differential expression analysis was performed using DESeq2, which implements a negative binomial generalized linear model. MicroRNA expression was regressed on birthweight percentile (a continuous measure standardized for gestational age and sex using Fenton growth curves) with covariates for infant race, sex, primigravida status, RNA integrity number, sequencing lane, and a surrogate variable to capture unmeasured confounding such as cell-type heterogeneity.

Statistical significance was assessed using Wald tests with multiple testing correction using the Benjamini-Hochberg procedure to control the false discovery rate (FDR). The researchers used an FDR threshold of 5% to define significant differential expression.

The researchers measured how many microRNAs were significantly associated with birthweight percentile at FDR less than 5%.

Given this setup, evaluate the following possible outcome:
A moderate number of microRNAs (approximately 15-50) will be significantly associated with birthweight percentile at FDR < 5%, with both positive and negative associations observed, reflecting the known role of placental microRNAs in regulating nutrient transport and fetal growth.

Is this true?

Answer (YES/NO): NO